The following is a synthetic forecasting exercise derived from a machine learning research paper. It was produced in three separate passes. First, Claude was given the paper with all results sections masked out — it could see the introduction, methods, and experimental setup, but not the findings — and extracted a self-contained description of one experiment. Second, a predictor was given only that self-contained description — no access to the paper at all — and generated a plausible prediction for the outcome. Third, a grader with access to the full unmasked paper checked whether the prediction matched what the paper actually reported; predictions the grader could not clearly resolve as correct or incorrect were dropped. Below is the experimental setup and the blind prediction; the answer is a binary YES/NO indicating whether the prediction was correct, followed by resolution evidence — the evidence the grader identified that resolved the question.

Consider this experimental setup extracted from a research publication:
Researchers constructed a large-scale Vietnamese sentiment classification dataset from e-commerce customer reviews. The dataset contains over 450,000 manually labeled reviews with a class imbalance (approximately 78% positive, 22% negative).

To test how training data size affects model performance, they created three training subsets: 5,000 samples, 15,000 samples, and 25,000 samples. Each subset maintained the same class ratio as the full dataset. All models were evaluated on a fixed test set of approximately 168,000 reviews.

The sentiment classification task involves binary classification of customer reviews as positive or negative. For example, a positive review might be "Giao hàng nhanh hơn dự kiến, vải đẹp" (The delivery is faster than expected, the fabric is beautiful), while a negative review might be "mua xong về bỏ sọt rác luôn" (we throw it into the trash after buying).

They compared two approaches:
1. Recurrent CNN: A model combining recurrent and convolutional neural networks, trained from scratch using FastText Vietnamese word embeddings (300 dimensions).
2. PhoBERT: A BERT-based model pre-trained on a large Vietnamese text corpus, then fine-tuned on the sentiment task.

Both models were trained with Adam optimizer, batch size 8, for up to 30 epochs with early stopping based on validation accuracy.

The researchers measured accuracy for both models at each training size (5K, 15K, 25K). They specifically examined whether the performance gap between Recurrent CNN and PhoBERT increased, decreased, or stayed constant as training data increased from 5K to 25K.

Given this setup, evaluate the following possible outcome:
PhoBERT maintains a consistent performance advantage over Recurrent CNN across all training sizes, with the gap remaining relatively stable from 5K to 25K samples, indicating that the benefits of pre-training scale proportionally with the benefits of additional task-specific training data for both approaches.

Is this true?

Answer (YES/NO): NO